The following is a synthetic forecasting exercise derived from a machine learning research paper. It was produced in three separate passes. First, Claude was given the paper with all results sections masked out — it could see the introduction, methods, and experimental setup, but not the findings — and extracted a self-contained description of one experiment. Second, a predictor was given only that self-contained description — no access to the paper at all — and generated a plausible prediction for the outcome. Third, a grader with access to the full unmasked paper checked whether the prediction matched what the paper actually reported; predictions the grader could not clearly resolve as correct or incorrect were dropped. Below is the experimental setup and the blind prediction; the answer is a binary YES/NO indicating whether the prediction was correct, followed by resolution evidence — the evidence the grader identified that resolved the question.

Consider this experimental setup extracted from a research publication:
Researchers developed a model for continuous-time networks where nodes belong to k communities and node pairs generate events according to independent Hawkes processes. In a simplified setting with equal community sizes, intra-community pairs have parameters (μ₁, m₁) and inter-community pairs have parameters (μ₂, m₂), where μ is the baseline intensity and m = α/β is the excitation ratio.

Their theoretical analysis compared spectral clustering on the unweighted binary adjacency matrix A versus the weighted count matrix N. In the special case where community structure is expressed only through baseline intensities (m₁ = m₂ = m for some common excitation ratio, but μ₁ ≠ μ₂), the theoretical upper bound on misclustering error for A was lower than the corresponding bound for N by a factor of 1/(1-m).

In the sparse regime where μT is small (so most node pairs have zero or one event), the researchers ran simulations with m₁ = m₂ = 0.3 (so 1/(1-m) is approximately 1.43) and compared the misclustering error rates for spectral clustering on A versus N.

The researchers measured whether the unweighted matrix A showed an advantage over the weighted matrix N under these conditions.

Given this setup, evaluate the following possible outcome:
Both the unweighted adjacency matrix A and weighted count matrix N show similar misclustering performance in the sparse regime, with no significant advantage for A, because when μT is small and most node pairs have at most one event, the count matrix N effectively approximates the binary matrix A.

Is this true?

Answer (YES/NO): NO